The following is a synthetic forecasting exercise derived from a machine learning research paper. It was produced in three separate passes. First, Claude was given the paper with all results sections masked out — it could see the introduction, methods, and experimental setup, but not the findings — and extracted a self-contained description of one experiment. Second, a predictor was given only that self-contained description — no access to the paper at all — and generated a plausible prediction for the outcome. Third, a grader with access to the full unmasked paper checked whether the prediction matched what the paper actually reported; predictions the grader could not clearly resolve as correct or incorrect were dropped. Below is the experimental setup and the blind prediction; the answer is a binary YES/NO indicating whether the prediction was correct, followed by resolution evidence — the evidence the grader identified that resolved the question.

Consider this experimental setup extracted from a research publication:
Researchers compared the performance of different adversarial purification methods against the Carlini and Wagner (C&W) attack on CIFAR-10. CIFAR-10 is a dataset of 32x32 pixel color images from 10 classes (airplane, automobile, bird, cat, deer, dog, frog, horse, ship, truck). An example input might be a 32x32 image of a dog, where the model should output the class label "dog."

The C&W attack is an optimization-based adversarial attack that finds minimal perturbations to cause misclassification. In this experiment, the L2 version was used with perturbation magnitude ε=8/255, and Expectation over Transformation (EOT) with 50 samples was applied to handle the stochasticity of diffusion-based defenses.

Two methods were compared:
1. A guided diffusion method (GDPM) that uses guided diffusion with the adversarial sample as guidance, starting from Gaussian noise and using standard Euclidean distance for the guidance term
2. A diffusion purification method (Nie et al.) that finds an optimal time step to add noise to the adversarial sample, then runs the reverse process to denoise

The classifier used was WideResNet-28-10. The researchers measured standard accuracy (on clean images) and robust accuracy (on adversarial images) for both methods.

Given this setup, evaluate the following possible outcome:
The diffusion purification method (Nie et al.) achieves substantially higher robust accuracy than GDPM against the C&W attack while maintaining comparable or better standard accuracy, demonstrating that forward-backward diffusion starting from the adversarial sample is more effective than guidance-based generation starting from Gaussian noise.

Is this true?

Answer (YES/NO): YES